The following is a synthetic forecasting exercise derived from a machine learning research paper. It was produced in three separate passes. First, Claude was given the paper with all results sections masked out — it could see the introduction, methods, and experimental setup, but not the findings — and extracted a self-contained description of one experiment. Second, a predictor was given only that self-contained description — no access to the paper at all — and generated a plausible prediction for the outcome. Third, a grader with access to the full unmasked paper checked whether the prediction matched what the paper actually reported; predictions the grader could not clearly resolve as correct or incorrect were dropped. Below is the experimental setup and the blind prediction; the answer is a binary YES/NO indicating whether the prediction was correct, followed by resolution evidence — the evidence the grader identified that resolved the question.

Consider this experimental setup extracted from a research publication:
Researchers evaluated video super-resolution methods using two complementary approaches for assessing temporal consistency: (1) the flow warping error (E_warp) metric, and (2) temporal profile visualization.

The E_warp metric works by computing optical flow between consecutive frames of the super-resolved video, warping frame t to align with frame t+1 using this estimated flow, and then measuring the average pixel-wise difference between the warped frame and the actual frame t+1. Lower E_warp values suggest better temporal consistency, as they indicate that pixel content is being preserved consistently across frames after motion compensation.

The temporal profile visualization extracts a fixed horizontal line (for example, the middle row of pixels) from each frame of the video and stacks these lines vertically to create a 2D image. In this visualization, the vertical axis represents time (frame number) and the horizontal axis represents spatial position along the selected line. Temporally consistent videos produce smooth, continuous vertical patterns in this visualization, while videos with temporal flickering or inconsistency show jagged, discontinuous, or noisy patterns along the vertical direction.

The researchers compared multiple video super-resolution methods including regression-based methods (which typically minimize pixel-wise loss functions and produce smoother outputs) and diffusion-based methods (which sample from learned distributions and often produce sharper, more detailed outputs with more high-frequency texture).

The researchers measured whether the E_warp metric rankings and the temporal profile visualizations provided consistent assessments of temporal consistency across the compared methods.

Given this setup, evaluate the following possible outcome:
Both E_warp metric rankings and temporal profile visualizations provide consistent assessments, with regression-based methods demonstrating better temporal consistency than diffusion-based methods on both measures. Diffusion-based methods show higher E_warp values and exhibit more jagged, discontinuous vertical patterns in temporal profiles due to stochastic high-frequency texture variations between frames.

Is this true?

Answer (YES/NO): NO